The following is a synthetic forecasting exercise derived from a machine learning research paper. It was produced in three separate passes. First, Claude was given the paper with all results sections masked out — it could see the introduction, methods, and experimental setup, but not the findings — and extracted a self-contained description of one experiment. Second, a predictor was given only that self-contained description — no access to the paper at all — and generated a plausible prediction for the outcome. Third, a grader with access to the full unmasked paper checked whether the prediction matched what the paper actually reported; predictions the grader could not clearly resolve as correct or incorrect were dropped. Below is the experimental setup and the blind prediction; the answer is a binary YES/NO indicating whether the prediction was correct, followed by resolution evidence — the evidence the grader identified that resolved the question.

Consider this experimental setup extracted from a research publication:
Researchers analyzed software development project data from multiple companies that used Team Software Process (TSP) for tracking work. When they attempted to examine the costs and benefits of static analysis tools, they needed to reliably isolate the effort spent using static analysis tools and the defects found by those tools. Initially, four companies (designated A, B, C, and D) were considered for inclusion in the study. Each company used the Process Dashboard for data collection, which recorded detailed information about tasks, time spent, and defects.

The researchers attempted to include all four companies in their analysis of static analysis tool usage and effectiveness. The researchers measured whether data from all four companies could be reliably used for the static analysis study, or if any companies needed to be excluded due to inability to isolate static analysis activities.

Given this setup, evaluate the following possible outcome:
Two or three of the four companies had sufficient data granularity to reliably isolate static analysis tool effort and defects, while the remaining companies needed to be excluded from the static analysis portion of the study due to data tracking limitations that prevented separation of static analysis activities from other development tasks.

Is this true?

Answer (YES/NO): YES